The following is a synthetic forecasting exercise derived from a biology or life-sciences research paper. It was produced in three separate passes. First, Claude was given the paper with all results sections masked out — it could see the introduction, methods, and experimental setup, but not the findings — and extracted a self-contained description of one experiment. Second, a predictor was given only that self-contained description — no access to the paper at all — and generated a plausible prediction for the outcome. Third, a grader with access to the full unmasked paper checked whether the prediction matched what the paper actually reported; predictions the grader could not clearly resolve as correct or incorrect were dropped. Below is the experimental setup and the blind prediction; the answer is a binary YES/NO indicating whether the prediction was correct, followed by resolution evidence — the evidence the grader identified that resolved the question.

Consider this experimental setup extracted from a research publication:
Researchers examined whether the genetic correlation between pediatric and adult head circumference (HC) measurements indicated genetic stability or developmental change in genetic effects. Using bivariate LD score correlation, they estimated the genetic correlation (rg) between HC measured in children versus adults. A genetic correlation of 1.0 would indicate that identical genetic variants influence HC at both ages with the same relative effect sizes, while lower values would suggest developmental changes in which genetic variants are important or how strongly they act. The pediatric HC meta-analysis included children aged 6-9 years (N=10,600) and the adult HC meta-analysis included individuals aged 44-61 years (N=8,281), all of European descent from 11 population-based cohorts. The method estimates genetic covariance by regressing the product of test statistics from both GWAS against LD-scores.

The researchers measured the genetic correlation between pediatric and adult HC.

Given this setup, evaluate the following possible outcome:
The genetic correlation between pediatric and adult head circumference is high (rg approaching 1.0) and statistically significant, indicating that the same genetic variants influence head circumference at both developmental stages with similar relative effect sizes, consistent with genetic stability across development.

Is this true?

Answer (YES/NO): YES